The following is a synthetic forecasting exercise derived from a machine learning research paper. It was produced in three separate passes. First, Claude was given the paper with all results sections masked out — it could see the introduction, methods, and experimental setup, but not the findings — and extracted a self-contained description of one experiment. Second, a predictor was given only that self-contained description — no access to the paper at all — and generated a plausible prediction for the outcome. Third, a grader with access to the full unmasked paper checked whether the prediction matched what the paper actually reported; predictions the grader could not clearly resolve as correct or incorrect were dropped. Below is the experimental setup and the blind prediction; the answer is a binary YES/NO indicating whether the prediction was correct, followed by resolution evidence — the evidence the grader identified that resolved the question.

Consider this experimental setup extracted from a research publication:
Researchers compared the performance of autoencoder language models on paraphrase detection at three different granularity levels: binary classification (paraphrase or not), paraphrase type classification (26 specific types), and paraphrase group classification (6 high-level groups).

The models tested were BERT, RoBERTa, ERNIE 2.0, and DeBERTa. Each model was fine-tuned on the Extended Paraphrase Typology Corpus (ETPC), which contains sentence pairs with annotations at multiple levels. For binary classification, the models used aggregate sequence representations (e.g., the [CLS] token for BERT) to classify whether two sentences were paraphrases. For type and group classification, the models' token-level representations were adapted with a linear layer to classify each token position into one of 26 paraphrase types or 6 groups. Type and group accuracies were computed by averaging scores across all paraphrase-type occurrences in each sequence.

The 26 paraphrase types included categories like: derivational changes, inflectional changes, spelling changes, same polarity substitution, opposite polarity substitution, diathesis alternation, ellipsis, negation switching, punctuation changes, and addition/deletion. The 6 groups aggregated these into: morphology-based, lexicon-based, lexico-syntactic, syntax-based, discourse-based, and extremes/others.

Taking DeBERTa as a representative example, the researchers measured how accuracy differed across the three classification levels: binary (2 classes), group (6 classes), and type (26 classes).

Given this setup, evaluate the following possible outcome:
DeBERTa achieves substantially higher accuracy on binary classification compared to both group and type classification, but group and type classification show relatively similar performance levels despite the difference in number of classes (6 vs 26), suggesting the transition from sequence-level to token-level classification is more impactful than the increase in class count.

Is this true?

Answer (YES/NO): YES